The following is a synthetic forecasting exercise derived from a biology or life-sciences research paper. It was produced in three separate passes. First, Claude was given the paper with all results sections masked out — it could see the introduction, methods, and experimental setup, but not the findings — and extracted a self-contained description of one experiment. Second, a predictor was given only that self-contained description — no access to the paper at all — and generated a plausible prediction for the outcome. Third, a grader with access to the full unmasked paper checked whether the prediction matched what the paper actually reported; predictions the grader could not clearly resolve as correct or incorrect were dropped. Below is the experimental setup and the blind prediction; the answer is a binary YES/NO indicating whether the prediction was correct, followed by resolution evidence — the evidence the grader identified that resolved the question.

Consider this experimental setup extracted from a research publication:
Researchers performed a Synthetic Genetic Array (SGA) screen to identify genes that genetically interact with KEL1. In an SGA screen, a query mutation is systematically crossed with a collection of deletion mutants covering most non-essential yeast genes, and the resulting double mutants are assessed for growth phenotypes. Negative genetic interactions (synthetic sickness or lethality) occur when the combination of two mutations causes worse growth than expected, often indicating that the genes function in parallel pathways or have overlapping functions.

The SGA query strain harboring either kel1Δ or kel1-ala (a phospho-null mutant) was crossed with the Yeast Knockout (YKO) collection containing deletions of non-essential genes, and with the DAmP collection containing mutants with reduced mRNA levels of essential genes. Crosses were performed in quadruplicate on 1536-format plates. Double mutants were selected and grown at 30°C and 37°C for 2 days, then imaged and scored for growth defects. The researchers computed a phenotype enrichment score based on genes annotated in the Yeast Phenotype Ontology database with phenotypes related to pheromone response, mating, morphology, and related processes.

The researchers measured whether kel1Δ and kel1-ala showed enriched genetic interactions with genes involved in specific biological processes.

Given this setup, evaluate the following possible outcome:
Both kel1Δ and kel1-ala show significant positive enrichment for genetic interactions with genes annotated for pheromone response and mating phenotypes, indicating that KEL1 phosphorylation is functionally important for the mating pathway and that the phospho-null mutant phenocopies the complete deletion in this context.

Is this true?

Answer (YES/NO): NO